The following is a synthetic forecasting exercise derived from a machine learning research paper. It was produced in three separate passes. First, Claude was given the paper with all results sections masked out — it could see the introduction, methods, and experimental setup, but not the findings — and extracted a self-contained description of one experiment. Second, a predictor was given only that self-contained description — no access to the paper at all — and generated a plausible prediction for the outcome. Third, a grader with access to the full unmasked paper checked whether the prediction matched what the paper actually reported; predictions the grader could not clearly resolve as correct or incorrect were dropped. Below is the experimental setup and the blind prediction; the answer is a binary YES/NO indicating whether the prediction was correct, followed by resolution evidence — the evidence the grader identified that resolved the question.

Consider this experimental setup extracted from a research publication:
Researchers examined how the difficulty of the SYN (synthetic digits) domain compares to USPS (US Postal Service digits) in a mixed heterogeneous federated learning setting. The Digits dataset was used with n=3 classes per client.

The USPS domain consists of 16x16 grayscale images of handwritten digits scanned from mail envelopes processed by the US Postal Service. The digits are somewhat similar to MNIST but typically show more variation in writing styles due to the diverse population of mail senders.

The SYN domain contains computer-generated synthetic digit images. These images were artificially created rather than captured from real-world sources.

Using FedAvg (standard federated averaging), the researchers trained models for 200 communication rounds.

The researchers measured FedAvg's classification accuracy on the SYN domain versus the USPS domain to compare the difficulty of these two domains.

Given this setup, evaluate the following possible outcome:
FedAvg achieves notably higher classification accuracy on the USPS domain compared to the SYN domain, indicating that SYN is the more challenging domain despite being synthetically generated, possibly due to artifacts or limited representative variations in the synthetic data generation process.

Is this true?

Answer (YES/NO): YES